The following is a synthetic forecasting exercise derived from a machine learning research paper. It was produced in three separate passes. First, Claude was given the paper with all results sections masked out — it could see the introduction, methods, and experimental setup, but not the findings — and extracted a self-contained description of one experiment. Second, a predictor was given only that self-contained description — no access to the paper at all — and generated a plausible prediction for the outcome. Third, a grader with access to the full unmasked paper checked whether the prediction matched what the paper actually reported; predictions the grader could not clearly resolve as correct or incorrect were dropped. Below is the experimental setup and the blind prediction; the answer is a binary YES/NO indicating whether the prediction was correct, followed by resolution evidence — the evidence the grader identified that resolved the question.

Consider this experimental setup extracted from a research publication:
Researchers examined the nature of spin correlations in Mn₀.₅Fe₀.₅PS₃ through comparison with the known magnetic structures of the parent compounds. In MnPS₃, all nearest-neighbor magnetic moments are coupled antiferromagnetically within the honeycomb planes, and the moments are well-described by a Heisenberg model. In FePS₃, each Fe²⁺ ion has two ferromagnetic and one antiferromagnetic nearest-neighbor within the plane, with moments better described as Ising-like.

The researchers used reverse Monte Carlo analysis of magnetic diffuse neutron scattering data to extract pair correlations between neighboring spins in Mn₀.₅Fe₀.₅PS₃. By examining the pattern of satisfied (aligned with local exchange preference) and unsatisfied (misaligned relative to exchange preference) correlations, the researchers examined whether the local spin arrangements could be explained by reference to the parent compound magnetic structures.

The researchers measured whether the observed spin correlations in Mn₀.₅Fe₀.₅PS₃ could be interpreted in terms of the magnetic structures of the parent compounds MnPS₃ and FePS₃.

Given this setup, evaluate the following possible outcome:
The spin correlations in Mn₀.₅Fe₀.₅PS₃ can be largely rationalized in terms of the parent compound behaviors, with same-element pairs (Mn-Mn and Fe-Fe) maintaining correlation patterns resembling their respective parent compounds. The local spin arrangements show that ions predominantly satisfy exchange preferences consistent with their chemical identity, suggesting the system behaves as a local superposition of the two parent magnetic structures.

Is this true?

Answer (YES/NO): NO